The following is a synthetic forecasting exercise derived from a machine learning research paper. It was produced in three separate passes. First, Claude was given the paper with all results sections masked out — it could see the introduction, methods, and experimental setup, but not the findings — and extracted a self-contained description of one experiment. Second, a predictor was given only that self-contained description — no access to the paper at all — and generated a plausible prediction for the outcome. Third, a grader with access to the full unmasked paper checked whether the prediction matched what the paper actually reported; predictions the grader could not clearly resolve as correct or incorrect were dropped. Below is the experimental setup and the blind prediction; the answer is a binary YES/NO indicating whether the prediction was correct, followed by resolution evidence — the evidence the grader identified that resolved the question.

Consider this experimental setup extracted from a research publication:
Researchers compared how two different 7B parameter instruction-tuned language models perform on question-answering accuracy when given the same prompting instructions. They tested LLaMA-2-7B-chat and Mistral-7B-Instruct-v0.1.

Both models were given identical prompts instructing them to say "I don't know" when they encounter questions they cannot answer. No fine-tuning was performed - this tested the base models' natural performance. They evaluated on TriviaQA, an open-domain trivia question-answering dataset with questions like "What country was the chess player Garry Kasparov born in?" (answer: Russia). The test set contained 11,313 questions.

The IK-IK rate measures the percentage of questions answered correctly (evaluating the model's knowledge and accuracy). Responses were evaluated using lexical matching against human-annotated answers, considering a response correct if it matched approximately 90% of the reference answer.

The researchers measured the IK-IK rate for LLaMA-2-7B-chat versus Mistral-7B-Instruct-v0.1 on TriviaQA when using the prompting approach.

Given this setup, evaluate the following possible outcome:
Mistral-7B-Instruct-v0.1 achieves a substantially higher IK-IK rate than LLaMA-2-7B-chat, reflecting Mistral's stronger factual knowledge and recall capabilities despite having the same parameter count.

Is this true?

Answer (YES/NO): YES